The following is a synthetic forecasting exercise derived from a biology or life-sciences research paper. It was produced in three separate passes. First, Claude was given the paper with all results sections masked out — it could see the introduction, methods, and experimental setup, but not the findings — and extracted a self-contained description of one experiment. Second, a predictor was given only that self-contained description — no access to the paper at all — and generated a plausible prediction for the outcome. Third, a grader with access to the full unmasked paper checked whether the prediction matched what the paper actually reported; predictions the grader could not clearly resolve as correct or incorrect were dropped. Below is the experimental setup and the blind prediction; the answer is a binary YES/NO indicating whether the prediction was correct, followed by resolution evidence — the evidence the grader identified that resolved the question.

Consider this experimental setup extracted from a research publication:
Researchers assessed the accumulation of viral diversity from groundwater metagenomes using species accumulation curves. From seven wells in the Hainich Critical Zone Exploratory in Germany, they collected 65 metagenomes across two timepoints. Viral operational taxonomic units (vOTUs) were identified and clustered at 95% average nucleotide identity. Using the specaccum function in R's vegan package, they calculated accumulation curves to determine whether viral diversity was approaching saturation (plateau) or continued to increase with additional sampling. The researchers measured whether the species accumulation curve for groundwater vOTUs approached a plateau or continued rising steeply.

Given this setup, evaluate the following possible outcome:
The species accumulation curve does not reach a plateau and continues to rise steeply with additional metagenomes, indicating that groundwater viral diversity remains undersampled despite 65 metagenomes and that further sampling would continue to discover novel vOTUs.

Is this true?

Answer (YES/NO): NO